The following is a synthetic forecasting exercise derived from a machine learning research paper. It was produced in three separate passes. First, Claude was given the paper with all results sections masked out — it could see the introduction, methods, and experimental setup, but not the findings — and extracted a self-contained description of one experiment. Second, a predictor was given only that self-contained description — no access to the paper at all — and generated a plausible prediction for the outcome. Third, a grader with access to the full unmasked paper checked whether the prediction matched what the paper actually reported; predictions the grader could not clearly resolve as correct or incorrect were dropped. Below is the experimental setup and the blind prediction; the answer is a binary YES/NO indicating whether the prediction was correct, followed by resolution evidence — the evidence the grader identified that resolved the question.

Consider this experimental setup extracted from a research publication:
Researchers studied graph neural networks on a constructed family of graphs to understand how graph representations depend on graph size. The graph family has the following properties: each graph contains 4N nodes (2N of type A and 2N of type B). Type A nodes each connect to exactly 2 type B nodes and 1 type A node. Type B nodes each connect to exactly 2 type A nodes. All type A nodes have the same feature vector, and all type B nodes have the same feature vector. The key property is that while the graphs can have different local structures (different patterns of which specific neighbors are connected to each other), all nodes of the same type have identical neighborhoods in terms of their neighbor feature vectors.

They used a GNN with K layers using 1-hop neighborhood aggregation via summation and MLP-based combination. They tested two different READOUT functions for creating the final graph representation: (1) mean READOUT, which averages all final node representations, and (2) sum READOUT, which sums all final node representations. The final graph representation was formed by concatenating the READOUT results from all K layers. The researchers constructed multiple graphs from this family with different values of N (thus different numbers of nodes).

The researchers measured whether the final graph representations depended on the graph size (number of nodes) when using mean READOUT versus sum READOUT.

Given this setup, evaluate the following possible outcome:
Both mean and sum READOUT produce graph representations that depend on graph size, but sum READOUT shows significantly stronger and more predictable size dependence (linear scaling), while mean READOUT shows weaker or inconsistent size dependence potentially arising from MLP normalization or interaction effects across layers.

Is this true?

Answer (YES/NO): NO